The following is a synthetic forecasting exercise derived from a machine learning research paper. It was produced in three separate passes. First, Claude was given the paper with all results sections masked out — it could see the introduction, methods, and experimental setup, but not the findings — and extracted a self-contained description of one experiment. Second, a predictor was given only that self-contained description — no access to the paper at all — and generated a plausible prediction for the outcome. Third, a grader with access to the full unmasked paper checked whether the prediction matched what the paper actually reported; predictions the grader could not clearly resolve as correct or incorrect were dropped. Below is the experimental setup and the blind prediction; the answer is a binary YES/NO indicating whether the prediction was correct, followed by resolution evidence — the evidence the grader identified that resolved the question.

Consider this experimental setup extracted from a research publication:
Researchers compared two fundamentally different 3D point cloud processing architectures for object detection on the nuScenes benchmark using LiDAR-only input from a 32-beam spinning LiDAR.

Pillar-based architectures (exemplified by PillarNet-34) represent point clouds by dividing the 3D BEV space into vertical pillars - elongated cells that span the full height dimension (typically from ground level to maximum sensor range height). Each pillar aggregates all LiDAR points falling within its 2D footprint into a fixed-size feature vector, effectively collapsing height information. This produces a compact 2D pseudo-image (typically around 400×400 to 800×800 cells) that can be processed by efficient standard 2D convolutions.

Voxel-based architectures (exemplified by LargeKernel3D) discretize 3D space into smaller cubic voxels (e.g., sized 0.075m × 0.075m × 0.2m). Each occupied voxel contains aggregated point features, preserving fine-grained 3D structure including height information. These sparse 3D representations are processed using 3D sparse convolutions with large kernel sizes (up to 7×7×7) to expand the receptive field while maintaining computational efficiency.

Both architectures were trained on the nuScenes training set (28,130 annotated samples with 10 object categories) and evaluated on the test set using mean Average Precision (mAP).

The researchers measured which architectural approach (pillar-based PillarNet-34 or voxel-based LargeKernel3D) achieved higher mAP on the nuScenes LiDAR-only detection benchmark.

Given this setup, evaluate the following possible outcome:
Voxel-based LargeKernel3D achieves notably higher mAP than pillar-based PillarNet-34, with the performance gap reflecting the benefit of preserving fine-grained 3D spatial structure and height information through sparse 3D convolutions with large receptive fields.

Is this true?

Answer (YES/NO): NO